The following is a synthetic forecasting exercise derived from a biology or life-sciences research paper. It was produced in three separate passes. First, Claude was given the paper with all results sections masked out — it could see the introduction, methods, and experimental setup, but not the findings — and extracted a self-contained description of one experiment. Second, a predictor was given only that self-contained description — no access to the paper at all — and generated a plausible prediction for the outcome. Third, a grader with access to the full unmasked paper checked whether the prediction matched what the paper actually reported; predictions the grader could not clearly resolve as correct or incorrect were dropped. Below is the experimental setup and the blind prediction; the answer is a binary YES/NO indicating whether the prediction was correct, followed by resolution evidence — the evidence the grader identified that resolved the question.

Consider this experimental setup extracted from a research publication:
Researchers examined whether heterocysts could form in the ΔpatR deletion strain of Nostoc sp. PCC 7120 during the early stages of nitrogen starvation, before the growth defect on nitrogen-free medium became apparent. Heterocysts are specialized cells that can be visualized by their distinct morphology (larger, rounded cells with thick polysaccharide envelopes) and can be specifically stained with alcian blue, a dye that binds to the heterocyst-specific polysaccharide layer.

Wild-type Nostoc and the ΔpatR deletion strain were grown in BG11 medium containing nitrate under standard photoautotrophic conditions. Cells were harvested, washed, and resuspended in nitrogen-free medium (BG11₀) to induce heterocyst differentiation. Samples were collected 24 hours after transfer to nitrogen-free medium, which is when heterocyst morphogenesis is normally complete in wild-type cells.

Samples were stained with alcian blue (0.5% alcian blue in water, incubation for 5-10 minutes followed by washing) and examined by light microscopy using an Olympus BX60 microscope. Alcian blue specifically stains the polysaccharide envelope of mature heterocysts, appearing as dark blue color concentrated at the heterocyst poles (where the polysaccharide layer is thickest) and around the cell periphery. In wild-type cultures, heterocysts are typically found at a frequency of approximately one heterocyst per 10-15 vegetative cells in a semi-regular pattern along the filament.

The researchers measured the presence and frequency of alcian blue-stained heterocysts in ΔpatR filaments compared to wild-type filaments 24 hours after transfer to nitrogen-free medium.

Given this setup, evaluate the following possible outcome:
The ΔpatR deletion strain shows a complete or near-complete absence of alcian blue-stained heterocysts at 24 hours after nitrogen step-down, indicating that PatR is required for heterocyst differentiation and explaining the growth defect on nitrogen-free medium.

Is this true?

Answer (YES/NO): NO